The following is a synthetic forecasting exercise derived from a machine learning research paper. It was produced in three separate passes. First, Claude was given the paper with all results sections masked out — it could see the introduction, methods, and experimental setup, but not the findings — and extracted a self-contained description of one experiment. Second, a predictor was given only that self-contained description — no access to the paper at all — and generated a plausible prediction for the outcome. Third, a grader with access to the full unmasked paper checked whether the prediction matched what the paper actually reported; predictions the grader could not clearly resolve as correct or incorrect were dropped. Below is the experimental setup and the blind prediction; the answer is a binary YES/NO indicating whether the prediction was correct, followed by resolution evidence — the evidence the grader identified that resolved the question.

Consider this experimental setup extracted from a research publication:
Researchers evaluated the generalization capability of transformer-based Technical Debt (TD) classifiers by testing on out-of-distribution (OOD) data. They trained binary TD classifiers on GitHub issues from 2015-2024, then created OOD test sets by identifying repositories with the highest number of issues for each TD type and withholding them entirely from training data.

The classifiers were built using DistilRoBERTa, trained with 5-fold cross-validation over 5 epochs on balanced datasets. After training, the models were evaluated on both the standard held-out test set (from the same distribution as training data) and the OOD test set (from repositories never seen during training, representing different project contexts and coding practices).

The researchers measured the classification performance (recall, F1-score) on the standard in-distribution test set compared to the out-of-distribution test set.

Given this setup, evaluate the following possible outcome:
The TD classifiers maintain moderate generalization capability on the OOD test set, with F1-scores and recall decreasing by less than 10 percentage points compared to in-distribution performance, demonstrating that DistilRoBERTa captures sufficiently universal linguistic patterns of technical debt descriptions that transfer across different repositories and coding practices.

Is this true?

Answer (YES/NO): NO